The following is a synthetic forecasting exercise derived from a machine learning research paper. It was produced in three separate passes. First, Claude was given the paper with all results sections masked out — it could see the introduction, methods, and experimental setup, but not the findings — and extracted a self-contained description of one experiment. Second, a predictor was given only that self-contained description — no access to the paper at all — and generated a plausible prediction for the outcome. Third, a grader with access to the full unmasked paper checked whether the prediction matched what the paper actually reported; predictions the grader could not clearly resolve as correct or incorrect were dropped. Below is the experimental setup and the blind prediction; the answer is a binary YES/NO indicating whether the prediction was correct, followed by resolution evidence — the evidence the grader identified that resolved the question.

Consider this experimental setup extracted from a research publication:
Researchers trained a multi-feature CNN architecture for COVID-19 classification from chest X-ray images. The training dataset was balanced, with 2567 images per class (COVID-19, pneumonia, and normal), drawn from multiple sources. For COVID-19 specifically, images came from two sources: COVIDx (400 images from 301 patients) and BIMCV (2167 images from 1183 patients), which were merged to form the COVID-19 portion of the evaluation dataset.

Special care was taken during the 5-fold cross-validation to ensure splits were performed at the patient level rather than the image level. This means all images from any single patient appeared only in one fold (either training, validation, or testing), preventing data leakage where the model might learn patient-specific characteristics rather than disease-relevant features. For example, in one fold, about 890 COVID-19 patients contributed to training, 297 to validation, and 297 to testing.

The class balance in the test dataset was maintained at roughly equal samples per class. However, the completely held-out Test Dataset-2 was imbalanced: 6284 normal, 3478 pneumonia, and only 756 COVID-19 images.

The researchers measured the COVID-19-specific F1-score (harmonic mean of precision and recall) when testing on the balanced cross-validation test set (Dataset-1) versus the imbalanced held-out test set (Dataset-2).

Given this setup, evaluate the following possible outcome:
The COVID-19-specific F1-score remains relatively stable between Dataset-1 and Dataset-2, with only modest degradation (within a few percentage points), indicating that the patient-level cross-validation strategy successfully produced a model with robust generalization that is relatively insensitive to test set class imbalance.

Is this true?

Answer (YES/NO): YES